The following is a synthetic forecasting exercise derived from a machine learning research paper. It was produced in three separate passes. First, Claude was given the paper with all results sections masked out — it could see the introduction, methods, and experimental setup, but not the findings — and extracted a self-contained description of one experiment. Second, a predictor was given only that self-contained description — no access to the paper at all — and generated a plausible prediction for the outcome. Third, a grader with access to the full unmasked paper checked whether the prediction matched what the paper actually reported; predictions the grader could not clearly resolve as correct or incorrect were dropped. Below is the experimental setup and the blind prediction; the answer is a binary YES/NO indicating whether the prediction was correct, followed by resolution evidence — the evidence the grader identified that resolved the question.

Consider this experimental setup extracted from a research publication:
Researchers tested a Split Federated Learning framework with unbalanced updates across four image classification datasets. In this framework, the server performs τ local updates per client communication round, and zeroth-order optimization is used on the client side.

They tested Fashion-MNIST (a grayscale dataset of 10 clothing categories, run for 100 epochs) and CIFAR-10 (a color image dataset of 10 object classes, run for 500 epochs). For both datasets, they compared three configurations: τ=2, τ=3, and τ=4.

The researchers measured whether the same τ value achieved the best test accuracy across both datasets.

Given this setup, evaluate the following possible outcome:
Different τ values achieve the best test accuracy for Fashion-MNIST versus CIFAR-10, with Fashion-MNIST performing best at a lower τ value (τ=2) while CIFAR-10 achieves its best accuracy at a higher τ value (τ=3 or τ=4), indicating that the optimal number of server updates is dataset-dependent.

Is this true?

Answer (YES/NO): NO